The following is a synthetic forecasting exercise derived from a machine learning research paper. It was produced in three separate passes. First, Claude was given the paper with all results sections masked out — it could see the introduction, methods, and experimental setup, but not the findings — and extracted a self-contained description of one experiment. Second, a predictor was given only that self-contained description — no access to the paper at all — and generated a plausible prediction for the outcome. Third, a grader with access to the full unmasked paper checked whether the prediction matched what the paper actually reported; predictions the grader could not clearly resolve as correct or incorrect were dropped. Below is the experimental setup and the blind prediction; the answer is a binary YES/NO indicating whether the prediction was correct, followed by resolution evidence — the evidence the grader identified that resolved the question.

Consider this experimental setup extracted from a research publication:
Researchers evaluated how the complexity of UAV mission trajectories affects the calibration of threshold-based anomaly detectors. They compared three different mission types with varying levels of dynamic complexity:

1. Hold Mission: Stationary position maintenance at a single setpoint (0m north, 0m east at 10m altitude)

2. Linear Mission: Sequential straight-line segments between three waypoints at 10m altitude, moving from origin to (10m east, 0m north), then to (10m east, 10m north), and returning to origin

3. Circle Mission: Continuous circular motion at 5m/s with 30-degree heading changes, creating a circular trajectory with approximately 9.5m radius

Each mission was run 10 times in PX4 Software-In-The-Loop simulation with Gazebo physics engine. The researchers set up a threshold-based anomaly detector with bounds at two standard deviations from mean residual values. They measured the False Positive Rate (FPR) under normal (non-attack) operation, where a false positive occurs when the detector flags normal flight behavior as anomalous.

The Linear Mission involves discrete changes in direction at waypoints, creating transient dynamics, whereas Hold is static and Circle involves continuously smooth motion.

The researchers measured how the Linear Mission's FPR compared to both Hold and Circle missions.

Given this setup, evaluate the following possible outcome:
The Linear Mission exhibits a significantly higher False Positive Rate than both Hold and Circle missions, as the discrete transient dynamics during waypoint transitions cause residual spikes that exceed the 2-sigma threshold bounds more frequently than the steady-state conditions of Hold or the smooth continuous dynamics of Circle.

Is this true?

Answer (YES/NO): YES